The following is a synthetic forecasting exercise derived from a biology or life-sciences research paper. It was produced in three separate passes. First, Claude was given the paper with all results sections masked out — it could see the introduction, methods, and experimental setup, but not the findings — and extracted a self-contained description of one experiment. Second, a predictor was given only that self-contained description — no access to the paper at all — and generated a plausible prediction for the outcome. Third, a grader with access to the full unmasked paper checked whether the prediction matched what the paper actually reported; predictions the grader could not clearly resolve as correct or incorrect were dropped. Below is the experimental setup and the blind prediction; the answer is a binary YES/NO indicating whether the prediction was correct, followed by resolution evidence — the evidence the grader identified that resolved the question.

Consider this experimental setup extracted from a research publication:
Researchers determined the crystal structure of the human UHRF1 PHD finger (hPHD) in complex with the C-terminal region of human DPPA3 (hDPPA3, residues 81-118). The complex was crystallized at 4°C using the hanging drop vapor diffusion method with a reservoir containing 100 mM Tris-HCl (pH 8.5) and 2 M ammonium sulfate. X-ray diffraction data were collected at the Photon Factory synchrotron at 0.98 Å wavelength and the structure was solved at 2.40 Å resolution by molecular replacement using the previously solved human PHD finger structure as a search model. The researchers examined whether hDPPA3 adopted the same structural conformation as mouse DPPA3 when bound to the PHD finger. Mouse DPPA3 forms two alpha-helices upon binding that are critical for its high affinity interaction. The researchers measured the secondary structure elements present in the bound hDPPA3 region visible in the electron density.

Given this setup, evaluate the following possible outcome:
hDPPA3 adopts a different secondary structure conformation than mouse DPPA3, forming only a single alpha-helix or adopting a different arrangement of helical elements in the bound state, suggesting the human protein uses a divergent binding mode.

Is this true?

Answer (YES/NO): YES